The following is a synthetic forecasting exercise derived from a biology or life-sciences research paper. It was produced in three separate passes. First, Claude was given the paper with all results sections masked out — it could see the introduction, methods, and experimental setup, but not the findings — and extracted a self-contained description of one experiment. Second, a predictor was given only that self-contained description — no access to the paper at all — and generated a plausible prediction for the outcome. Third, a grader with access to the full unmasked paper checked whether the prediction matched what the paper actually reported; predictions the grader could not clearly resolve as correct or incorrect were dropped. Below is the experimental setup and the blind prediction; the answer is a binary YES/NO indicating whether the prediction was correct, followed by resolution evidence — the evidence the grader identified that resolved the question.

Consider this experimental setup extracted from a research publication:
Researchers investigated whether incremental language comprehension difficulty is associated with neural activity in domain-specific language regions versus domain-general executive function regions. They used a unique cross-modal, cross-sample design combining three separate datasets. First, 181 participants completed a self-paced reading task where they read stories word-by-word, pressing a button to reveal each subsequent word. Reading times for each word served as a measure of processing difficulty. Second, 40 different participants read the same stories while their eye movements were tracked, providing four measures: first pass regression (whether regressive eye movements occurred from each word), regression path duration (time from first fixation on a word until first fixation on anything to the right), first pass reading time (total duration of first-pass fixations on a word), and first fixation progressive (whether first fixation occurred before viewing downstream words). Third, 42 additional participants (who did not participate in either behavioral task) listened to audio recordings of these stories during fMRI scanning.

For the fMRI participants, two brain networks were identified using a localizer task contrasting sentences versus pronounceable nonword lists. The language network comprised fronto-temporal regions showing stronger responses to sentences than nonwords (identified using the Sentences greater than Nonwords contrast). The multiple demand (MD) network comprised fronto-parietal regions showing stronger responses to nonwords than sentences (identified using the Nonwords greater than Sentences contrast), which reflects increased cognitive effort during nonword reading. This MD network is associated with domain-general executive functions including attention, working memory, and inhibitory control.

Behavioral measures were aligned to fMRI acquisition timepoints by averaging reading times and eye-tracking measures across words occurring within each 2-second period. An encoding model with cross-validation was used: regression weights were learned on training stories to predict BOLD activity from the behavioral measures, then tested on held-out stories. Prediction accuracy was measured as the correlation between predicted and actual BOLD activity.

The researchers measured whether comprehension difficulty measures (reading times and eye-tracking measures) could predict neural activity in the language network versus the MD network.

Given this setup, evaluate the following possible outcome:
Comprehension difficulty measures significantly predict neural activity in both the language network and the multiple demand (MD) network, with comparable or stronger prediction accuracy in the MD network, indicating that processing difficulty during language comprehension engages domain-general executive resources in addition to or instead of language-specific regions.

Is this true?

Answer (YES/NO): NO